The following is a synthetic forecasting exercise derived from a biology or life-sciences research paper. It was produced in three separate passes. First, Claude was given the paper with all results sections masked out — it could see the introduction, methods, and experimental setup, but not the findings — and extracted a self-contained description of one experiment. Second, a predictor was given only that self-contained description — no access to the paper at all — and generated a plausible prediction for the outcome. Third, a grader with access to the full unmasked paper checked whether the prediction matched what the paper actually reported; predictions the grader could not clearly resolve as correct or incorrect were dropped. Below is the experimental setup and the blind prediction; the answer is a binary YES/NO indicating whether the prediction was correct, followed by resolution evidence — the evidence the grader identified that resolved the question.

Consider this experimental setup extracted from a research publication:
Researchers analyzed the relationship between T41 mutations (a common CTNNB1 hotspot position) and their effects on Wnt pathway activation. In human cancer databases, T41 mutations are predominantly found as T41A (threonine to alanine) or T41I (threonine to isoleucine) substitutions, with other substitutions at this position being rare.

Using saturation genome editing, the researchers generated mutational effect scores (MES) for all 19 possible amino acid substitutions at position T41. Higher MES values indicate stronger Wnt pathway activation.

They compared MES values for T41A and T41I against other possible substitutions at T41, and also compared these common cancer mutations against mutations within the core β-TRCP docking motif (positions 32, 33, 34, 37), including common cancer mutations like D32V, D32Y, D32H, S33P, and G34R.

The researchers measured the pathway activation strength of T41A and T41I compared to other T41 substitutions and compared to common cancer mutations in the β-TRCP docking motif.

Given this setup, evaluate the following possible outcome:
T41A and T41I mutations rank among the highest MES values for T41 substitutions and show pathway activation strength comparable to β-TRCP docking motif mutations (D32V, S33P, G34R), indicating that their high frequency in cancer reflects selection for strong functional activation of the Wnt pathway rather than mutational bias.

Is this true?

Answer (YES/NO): NO